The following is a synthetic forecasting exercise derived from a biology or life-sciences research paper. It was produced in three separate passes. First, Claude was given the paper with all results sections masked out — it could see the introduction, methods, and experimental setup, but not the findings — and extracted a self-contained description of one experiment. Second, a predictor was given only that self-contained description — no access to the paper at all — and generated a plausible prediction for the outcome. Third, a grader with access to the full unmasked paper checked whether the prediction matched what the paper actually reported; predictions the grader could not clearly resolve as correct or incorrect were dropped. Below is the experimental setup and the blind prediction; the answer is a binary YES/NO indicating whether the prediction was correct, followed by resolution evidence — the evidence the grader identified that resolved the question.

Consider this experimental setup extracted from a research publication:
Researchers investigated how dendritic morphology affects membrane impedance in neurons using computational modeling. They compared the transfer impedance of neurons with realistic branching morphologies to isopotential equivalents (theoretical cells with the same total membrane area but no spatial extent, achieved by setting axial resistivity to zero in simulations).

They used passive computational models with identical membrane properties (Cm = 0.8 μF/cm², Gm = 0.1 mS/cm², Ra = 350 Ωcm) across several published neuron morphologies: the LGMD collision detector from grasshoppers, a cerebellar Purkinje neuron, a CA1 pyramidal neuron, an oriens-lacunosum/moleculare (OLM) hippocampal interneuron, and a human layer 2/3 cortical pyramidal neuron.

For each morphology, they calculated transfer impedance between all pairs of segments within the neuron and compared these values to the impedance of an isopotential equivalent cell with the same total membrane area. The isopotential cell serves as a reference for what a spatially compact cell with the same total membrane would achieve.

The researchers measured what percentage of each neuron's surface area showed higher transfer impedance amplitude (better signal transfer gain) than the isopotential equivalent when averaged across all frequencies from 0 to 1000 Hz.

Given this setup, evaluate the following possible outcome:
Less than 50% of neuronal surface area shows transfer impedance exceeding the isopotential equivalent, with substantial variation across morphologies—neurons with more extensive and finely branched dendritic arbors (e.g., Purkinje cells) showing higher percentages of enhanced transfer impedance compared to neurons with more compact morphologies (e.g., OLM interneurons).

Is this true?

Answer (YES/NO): NO